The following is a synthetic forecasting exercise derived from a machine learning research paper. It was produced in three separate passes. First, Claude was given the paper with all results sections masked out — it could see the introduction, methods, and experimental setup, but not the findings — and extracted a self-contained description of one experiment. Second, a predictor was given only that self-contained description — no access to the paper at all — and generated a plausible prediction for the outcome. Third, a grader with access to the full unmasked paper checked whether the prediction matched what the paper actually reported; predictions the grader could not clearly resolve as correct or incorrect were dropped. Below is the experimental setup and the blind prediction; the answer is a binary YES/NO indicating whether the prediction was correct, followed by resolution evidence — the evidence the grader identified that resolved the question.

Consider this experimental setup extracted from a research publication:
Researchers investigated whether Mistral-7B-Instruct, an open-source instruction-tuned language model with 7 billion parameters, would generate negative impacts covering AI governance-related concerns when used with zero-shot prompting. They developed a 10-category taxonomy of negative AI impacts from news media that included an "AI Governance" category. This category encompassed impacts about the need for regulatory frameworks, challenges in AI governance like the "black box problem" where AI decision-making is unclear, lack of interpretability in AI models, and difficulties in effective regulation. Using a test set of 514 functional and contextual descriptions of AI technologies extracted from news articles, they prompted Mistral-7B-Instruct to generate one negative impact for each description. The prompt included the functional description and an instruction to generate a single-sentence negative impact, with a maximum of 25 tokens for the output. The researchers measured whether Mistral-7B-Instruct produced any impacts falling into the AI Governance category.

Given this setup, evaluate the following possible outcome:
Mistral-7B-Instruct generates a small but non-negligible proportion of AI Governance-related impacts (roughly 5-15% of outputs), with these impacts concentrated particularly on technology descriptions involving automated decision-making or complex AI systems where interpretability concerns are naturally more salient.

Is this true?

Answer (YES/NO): NO